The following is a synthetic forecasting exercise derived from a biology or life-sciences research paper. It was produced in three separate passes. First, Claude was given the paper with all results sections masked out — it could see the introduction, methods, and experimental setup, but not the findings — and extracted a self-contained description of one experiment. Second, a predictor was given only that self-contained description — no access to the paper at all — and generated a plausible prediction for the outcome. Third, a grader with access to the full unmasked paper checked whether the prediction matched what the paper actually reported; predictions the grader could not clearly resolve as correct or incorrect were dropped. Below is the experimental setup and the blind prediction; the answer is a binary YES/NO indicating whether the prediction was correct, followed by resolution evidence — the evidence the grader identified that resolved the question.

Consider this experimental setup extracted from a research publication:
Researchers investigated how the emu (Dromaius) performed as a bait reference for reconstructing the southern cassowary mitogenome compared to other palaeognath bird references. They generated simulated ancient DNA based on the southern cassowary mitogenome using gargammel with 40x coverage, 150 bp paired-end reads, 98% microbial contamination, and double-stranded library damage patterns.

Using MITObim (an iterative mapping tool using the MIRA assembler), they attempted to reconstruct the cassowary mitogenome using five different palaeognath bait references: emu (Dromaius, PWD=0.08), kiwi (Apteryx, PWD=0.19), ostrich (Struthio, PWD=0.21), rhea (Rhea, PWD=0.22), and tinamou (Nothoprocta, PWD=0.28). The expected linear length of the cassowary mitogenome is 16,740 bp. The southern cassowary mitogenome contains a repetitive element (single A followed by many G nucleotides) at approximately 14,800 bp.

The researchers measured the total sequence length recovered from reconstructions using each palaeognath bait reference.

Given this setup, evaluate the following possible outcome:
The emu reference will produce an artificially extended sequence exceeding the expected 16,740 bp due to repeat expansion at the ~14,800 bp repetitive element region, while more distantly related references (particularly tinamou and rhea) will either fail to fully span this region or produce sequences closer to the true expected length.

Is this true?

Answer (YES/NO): NO